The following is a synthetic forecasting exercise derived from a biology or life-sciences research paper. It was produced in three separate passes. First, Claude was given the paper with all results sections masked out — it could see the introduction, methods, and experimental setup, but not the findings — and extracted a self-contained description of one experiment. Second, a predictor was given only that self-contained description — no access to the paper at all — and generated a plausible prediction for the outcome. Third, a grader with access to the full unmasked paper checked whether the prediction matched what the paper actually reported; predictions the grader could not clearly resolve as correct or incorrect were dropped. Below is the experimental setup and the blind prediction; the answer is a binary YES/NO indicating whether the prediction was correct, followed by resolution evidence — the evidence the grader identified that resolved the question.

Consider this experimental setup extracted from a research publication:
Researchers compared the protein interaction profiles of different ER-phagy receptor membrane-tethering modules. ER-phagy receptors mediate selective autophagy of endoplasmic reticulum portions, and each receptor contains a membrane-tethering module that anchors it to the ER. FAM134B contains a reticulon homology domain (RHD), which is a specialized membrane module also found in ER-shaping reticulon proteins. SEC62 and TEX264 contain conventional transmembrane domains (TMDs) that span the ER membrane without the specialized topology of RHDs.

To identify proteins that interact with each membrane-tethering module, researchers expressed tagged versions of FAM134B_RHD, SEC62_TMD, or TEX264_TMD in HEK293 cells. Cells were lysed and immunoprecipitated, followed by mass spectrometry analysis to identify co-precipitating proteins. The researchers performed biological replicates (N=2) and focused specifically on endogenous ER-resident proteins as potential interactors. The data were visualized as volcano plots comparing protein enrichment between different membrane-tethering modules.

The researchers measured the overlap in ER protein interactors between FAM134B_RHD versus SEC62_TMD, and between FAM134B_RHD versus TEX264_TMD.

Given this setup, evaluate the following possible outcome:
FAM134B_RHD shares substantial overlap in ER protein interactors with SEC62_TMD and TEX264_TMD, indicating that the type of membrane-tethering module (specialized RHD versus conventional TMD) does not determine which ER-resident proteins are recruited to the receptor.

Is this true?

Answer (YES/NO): NO